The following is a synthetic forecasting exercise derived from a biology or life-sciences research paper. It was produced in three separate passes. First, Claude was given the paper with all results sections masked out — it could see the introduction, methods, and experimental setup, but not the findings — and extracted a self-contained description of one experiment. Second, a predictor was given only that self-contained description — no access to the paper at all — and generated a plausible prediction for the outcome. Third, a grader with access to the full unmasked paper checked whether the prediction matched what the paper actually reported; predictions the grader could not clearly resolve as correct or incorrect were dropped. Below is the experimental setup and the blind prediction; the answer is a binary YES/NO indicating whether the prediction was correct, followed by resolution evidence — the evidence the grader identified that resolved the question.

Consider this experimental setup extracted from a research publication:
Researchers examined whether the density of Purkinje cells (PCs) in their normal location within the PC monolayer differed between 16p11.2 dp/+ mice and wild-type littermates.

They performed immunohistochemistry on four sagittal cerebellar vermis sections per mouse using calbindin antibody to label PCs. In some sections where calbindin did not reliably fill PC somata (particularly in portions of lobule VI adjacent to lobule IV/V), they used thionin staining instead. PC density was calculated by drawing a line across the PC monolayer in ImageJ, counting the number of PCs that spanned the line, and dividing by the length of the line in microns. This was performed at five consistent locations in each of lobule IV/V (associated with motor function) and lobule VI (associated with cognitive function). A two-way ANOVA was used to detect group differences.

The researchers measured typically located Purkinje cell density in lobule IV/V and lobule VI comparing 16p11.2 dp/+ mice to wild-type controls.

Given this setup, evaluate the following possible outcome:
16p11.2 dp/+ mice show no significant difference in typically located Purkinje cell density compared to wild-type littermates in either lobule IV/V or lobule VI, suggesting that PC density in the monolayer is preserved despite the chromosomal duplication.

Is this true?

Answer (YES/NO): YES